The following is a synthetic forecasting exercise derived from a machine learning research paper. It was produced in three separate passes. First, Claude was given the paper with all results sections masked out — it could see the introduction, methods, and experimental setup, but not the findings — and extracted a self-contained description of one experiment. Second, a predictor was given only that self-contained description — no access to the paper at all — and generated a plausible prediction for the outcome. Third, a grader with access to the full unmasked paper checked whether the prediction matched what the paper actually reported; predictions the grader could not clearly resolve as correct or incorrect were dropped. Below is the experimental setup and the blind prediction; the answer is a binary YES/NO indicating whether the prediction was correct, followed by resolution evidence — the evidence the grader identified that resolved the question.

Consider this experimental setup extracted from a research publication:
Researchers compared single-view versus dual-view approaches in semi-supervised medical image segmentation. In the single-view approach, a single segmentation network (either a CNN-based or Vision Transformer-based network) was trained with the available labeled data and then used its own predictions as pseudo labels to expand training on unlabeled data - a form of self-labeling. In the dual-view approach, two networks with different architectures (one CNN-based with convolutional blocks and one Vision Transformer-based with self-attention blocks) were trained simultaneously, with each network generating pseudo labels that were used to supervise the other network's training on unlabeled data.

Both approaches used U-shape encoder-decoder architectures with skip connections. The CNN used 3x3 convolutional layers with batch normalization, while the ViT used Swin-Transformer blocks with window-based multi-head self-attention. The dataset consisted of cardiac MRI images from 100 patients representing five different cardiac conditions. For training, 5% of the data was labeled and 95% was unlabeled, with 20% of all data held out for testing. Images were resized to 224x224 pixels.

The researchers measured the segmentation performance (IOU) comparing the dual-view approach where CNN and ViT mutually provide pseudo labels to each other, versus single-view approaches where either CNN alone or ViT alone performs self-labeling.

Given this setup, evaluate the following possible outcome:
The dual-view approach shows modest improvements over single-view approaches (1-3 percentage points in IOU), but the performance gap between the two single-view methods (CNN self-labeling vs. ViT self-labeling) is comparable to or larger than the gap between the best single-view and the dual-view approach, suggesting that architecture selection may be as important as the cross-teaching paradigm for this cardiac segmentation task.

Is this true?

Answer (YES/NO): NO